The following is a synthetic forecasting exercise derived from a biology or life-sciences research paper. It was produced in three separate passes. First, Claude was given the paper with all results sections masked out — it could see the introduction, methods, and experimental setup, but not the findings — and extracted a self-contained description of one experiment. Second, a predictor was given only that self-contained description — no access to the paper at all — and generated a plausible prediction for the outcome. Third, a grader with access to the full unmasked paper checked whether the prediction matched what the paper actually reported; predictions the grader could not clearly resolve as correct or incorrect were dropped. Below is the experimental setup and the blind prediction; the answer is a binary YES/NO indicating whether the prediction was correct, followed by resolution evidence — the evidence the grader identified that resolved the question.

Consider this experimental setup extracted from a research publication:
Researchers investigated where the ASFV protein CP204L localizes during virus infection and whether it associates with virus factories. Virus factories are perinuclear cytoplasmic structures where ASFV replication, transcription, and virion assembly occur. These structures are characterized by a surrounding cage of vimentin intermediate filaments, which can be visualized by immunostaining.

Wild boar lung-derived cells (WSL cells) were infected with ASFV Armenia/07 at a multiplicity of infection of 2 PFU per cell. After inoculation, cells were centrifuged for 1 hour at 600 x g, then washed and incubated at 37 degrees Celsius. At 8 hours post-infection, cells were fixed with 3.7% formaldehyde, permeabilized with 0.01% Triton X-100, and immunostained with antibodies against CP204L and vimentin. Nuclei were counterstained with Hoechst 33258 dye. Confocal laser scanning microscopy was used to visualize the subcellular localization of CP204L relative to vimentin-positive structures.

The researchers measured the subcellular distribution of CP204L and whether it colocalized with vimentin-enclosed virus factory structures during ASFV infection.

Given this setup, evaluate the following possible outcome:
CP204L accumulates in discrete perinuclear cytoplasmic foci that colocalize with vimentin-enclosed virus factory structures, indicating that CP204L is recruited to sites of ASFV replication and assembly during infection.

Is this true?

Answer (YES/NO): YES